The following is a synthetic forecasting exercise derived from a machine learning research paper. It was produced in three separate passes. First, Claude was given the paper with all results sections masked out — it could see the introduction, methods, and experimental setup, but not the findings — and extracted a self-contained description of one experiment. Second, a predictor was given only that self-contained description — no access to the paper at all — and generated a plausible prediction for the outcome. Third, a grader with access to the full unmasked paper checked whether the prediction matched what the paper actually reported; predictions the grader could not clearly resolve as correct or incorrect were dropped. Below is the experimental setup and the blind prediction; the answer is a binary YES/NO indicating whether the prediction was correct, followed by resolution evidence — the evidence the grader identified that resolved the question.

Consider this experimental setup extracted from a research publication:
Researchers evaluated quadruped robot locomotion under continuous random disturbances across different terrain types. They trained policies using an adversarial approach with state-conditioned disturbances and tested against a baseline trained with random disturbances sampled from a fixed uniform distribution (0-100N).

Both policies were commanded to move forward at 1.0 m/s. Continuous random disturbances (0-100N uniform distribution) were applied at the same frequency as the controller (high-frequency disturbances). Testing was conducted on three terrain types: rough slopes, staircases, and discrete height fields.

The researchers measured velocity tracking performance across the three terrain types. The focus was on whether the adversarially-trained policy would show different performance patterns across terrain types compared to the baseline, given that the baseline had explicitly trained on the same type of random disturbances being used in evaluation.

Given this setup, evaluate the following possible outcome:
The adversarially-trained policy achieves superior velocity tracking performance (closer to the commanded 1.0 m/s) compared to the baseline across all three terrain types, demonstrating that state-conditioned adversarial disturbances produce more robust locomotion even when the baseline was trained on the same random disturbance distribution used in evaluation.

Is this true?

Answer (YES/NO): NO